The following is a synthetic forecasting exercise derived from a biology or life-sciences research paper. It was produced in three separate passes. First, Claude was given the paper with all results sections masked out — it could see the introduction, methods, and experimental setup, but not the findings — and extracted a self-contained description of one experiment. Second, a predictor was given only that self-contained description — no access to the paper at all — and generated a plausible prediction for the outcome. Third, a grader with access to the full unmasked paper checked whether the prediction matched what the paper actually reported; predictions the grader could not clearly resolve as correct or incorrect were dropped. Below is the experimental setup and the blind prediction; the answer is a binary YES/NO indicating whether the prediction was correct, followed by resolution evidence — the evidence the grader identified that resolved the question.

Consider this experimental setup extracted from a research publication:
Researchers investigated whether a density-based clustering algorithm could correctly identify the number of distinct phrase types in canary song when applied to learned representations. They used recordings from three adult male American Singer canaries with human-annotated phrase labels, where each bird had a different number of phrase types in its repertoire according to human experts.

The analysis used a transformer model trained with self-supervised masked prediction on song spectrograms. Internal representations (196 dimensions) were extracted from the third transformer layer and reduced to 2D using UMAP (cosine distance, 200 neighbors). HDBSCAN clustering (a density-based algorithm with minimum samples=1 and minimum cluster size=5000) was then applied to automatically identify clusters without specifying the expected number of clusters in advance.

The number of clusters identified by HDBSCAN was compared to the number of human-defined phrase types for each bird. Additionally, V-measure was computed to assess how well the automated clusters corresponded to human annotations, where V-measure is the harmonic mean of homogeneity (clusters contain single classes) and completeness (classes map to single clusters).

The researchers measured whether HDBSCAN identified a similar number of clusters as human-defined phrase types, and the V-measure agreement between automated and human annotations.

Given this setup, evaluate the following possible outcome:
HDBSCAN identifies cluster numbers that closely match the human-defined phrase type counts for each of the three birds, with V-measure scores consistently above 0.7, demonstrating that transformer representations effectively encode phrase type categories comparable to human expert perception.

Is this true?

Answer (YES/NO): NO